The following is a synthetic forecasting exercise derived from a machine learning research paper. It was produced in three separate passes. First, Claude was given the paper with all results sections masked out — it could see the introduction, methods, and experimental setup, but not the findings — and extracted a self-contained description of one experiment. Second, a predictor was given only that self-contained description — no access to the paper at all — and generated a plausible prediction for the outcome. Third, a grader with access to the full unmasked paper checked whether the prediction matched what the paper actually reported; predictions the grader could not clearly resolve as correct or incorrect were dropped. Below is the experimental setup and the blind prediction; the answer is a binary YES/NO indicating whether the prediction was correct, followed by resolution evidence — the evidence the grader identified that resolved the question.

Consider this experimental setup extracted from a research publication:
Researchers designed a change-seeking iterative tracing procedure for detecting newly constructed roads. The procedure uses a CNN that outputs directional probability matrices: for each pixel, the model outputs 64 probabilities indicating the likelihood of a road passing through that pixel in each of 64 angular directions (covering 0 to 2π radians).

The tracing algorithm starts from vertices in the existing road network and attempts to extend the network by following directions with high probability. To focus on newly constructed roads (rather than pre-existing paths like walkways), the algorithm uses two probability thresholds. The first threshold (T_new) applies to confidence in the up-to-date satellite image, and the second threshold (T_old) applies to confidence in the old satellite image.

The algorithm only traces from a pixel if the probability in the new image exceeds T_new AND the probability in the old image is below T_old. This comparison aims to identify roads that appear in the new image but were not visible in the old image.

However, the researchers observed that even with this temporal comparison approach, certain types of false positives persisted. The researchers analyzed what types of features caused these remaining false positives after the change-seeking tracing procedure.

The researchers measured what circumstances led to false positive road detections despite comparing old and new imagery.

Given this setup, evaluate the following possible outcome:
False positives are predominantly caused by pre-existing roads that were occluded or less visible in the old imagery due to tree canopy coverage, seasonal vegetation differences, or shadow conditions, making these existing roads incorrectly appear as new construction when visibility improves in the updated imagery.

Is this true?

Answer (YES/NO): NO